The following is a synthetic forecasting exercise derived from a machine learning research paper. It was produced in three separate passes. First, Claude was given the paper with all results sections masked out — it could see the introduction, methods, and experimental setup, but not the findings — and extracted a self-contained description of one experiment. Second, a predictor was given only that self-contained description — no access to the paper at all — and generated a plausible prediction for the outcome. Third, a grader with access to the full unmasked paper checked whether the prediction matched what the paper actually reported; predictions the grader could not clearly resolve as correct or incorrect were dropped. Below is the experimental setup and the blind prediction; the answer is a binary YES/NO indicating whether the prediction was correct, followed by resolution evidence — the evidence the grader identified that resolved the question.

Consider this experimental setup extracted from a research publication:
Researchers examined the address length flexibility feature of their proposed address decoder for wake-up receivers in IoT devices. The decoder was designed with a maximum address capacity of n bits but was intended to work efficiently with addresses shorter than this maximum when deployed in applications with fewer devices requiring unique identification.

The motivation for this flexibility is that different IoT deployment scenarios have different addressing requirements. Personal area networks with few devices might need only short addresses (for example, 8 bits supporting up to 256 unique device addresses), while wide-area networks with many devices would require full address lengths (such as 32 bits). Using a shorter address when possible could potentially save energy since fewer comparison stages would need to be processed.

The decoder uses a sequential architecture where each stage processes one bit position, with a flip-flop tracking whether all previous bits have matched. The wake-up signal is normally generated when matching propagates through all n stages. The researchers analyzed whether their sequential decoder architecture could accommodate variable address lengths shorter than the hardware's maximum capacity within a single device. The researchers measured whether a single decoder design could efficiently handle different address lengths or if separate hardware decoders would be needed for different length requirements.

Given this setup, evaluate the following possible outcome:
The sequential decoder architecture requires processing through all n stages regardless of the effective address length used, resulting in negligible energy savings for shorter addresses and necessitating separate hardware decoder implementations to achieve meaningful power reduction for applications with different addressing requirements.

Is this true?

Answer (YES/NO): NO